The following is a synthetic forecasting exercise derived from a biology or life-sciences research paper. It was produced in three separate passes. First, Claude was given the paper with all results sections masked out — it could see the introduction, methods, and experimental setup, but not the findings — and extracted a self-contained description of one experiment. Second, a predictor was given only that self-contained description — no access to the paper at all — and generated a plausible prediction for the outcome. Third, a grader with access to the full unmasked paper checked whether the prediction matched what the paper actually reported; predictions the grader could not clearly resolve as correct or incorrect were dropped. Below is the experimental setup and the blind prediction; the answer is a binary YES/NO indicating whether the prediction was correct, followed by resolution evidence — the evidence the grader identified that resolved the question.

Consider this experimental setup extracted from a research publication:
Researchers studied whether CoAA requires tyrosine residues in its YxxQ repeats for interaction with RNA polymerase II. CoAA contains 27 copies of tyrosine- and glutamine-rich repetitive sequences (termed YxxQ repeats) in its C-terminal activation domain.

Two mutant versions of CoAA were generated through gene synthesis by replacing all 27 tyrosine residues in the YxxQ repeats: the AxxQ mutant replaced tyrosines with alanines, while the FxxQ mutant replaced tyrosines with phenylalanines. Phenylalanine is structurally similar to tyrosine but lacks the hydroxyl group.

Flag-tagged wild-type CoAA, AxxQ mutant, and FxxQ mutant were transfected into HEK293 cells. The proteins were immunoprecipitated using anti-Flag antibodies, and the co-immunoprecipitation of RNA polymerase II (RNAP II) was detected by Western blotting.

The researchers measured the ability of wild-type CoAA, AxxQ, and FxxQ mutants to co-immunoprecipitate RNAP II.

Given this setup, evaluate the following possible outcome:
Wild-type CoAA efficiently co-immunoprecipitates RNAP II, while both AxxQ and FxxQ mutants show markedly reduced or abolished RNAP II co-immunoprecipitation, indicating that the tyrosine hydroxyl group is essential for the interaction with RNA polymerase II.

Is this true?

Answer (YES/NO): NO